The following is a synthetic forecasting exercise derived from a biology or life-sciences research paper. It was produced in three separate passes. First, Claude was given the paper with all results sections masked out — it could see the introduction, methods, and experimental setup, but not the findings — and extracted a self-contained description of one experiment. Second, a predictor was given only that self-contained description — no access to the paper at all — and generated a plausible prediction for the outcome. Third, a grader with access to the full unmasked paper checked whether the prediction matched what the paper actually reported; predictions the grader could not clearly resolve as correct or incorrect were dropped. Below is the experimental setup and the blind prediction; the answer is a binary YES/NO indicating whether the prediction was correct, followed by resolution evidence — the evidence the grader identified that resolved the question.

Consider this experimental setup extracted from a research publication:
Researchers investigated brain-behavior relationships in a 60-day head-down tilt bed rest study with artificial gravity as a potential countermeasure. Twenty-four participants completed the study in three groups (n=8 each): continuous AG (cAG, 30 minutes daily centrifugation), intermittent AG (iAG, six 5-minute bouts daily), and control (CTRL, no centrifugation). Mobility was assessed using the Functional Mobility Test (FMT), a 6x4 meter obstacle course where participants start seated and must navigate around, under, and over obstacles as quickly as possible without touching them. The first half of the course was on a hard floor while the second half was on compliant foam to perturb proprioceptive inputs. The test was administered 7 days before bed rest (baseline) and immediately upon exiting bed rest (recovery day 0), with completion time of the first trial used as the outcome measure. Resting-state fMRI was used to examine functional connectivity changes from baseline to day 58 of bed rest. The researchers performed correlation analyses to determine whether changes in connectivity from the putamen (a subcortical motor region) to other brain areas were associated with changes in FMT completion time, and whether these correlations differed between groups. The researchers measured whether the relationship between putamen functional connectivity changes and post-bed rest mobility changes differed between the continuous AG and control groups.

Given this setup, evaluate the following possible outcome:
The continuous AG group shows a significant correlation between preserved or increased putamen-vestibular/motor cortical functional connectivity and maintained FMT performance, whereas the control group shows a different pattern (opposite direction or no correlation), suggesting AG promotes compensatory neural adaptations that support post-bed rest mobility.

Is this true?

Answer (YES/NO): NO